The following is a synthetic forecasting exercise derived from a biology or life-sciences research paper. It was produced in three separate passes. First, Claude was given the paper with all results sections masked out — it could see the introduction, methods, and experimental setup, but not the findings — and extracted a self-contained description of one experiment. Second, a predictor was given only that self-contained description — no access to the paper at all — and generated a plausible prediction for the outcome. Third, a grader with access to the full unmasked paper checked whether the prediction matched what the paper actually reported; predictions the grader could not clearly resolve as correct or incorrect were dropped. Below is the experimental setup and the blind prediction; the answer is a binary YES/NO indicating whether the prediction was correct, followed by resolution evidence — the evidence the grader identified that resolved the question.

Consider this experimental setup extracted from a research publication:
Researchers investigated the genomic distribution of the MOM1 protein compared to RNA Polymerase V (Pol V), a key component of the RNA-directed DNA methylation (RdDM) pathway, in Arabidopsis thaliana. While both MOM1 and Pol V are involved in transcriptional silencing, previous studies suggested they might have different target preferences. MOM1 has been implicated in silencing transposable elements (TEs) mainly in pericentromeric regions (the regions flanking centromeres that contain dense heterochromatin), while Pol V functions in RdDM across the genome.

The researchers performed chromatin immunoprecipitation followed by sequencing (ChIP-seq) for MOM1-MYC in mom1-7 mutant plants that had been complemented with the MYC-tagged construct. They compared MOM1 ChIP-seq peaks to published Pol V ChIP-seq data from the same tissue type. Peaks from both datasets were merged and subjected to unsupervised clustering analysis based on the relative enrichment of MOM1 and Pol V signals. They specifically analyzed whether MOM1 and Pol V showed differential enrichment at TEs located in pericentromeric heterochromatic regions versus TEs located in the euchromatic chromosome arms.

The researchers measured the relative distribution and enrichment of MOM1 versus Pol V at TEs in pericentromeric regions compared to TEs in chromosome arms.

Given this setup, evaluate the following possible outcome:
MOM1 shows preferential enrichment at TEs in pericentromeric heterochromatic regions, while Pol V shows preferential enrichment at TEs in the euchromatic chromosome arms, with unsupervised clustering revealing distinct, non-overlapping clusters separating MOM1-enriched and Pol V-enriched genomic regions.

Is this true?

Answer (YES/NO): NO